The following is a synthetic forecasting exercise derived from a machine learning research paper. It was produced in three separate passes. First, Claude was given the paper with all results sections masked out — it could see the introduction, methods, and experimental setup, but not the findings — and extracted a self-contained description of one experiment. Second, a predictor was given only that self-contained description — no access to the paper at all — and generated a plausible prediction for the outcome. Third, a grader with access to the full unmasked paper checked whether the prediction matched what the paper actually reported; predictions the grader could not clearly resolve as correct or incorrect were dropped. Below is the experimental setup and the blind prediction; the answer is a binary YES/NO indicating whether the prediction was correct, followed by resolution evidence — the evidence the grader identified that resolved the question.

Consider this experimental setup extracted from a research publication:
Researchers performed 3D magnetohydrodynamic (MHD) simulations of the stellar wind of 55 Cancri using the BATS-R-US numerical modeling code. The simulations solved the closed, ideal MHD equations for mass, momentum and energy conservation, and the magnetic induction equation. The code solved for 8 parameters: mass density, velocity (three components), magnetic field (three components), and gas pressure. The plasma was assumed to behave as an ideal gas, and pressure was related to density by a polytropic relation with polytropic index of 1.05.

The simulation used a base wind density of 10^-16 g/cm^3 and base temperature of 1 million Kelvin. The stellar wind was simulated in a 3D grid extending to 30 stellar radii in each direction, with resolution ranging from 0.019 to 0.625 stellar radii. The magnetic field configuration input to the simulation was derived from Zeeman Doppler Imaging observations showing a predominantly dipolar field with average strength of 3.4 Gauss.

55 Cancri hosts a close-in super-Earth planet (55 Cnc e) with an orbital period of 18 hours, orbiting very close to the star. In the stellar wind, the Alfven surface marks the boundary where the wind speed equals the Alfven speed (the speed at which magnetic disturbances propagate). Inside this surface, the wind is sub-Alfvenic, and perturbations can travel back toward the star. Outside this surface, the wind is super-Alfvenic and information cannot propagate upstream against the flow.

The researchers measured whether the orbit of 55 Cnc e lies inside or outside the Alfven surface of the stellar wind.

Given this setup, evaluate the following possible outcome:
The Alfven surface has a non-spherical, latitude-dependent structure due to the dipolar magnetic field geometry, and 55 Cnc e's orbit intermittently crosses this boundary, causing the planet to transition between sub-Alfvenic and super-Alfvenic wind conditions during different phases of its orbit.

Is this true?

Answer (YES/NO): NO